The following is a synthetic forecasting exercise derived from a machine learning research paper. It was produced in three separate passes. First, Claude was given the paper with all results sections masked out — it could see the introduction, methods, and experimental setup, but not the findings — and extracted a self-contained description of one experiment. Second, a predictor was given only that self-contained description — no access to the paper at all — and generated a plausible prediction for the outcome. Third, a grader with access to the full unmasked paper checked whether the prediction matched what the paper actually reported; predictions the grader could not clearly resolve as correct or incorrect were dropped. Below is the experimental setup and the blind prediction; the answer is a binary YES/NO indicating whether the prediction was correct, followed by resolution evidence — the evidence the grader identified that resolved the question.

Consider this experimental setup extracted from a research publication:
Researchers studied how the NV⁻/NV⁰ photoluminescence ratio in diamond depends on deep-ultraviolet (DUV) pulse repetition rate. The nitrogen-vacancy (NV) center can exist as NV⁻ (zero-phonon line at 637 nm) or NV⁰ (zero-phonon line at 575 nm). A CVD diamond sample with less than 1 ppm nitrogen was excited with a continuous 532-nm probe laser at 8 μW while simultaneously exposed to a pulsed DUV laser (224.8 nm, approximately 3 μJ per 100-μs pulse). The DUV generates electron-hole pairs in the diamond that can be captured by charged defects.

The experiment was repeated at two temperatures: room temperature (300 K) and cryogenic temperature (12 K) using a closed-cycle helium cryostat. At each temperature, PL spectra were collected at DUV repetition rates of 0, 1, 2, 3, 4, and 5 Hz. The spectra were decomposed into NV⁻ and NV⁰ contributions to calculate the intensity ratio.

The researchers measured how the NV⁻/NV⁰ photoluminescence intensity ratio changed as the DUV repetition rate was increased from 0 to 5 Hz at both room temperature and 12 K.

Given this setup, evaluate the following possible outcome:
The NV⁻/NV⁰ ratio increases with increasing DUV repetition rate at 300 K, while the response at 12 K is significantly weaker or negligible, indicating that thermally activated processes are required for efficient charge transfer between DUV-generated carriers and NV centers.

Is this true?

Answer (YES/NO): NO